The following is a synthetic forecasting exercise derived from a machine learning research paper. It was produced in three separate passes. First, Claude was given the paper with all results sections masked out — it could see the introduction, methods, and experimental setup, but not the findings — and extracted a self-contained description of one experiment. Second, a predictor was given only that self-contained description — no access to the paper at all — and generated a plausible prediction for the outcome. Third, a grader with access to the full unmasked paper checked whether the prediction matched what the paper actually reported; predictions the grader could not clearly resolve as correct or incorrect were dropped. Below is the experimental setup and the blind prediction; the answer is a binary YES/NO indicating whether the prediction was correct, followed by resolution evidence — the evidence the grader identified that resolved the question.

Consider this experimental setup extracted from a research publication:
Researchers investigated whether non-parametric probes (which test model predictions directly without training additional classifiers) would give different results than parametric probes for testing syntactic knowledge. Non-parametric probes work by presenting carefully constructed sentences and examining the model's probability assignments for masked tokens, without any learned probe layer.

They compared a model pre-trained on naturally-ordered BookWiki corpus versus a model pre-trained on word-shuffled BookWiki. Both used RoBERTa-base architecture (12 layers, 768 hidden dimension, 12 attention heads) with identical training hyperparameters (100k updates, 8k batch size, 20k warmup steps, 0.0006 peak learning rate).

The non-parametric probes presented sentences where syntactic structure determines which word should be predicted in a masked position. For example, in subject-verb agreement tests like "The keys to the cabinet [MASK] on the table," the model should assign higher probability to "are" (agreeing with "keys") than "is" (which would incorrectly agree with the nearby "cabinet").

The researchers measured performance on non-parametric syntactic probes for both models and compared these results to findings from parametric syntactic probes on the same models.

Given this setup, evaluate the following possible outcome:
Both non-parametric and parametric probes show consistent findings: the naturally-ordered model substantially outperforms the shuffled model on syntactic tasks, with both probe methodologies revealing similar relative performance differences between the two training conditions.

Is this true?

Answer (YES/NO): NO